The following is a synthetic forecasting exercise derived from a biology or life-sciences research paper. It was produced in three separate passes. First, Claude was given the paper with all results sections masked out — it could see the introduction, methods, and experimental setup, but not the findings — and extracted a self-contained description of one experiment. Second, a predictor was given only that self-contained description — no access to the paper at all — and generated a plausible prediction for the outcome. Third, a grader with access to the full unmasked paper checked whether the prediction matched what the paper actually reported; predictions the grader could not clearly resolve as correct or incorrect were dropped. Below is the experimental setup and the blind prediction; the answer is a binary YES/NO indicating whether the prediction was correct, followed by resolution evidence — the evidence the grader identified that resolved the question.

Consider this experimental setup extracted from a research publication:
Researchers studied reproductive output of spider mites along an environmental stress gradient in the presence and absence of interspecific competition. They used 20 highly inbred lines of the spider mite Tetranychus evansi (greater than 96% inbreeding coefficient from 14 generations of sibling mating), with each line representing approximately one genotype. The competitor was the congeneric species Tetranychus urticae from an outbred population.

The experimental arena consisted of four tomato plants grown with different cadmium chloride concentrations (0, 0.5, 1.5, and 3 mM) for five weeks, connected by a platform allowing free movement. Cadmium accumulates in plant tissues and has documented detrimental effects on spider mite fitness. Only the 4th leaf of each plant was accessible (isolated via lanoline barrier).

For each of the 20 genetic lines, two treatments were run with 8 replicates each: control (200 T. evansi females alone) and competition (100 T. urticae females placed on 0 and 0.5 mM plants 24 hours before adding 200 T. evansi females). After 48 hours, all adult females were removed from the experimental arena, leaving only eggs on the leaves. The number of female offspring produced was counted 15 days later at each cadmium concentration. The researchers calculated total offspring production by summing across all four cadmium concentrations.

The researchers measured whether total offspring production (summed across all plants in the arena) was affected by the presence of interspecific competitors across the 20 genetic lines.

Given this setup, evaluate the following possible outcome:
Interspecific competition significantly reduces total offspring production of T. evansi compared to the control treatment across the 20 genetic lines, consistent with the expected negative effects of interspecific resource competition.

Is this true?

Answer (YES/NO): YES